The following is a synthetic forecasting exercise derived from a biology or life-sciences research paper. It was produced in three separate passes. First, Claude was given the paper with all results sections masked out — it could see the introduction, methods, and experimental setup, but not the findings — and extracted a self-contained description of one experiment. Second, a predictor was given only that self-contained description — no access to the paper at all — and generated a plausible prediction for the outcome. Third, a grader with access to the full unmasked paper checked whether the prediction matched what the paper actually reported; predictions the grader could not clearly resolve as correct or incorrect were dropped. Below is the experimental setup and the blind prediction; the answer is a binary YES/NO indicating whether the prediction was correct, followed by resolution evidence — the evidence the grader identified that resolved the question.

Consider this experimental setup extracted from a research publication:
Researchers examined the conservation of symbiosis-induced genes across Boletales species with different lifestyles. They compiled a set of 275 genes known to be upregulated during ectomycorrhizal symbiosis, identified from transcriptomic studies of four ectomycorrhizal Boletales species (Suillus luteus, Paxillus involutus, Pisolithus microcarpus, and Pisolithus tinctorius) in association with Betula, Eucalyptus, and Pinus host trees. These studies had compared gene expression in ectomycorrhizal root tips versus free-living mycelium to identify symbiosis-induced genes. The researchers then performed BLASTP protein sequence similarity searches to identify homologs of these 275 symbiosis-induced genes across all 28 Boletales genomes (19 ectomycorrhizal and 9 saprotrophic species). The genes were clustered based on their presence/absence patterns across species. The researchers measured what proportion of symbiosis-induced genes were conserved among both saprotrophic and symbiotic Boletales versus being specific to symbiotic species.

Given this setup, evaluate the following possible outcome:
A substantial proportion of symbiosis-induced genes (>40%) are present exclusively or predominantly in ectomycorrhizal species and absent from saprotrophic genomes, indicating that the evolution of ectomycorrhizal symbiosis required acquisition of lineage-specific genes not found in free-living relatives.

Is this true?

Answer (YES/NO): NO